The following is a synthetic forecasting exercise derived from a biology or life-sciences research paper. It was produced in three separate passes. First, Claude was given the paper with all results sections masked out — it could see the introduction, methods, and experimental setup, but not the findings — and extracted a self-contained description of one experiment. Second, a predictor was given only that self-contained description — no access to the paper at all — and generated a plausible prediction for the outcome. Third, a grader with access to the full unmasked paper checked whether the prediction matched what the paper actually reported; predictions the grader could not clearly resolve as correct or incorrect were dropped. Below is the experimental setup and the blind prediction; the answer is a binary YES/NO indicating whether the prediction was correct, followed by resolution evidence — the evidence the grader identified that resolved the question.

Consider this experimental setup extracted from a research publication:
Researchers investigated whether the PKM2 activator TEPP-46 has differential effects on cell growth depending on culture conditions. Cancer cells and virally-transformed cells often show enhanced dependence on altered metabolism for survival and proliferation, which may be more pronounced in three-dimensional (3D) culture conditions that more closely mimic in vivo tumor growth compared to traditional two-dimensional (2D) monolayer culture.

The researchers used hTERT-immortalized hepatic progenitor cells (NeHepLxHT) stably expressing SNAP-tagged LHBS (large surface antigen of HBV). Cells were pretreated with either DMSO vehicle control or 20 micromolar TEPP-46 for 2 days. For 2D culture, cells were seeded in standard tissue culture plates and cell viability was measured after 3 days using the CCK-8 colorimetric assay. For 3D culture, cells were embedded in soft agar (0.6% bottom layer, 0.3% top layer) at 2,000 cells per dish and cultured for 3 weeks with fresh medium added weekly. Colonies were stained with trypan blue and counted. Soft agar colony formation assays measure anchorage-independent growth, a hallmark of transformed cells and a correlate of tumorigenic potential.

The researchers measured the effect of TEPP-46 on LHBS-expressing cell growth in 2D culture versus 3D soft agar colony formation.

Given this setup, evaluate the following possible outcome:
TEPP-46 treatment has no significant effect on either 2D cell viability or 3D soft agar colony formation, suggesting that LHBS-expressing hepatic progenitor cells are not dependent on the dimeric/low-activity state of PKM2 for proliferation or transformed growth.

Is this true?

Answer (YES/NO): NO